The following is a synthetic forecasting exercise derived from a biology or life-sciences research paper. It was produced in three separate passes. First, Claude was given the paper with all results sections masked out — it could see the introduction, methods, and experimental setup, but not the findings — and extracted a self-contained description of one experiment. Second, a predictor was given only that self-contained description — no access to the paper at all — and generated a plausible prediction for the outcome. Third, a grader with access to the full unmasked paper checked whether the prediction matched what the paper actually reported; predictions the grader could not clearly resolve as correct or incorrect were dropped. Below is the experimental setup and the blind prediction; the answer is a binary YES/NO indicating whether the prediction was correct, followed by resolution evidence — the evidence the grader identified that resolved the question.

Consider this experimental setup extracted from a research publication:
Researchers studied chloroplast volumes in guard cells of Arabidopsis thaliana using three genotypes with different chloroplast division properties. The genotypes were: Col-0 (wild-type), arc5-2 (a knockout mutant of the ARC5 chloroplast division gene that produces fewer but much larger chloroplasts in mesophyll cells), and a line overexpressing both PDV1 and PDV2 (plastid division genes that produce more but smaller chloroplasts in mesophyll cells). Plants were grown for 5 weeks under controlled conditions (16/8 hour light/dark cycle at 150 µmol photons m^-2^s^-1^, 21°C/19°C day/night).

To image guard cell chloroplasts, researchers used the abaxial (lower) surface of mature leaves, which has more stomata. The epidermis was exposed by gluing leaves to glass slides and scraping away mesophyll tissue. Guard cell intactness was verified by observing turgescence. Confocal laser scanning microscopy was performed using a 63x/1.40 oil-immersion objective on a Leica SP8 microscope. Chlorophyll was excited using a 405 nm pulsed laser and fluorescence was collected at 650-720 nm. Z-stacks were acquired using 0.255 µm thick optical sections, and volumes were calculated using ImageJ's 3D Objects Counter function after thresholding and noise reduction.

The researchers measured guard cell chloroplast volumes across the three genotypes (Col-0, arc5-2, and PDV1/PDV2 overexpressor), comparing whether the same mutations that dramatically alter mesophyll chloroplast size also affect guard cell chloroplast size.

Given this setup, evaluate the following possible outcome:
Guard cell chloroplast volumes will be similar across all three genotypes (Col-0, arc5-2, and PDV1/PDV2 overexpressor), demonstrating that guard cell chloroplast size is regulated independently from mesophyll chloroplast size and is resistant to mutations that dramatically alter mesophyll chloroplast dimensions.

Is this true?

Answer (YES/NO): YES